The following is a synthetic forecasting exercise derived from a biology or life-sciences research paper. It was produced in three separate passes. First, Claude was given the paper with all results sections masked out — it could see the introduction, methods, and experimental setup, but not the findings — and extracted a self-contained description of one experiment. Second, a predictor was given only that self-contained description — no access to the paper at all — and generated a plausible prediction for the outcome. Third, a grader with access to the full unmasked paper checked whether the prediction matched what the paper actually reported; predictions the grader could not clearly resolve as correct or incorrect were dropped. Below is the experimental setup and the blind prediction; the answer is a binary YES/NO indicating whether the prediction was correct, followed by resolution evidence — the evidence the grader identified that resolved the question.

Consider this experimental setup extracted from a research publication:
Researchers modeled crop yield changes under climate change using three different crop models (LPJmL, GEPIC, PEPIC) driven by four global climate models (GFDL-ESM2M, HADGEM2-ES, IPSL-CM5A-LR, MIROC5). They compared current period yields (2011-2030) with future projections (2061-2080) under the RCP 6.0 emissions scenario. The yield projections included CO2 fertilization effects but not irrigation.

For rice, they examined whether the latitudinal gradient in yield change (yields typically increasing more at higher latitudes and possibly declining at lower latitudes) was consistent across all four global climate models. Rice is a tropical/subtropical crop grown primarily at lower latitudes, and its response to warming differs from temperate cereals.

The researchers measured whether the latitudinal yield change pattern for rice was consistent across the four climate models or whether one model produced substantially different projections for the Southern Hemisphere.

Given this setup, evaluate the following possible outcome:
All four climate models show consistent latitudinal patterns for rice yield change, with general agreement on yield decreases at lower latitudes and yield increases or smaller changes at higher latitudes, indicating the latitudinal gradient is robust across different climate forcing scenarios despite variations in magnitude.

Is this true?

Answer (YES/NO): NO